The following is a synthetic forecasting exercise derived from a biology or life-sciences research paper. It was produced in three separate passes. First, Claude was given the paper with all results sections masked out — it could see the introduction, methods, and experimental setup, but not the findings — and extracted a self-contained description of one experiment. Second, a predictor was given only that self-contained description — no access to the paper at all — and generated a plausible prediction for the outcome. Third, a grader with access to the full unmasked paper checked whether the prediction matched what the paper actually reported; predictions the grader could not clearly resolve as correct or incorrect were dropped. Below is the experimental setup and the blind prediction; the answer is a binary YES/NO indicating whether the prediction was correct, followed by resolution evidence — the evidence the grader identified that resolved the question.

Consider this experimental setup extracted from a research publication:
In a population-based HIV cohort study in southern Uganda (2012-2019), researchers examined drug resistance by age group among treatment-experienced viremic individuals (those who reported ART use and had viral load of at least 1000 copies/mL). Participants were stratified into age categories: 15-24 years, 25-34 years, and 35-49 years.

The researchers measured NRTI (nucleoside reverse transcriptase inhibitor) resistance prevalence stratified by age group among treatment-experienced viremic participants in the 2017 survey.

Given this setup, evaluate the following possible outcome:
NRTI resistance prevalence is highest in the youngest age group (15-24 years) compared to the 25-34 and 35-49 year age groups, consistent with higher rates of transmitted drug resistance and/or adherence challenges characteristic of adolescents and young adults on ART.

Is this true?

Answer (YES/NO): NO